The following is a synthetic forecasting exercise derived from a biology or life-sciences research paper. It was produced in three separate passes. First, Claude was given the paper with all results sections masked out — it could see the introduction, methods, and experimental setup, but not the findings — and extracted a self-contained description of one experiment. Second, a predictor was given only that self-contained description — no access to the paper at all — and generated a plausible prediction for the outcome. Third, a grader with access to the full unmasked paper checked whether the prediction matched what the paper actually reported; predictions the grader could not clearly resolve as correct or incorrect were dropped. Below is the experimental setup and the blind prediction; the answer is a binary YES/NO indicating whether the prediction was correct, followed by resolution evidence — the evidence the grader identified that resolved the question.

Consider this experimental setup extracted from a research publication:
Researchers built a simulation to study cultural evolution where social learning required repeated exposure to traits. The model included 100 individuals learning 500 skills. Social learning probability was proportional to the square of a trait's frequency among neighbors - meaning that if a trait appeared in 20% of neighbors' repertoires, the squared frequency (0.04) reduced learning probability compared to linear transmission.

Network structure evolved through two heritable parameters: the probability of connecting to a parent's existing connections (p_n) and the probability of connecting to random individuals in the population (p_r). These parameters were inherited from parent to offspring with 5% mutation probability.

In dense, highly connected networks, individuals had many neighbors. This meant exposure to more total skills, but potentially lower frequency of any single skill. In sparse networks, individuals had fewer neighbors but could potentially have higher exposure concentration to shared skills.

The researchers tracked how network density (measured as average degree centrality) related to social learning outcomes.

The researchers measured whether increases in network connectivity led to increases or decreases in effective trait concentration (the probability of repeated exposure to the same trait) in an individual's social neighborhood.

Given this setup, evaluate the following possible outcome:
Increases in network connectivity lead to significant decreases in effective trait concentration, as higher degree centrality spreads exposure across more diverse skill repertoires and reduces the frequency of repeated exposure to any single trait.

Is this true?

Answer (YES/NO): YES